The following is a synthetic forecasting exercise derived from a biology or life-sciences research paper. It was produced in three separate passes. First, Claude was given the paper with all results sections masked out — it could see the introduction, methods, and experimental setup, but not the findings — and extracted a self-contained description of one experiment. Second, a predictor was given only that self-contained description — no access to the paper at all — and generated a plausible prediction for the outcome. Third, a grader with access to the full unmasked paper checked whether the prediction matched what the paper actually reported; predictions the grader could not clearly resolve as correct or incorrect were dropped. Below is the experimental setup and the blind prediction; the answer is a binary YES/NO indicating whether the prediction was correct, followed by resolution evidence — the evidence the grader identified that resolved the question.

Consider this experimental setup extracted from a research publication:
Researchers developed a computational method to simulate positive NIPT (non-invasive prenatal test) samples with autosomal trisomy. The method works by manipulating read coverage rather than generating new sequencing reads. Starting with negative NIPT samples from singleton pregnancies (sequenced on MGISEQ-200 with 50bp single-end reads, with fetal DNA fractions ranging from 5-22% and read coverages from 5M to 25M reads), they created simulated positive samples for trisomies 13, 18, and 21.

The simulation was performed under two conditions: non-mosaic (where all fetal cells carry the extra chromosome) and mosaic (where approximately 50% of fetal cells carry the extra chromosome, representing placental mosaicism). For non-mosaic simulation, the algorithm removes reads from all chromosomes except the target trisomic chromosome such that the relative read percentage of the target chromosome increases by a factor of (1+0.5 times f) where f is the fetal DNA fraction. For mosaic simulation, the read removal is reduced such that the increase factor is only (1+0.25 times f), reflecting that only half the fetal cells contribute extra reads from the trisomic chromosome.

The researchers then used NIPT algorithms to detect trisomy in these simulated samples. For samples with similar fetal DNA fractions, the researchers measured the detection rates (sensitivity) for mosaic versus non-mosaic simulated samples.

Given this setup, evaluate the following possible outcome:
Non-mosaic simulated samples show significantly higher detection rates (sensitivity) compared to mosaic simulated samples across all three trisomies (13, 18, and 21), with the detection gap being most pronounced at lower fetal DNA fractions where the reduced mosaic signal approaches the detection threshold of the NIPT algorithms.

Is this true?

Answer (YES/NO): NO